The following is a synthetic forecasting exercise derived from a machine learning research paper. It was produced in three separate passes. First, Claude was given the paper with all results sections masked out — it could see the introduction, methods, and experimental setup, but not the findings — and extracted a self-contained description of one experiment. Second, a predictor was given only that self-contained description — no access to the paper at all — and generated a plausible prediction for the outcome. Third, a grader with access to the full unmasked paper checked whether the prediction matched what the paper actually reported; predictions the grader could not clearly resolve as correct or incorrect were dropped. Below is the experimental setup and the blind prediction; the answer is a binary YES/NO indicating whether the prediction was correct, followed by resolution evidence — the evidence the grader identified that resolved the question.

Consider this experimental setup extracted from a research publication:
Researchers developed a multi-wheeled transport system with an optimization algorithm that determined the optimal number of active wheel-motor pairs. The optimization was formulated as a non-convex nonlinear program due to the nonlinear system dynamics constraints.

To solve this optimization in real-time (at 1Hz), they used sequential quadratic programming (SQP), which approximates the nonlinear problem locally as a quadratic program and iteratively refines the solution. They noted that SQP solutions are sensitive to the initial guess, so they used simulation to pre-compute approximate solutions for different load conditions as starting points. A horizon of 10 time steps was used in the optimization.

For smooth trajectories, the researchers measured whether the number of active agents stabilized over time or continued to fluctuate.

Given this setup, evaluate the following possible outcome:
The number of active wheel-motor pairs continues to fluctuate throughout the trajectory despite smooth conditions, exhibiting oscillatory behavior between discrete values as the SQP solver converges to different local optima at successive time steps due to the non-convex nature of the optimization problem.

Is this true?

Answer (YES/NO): NO